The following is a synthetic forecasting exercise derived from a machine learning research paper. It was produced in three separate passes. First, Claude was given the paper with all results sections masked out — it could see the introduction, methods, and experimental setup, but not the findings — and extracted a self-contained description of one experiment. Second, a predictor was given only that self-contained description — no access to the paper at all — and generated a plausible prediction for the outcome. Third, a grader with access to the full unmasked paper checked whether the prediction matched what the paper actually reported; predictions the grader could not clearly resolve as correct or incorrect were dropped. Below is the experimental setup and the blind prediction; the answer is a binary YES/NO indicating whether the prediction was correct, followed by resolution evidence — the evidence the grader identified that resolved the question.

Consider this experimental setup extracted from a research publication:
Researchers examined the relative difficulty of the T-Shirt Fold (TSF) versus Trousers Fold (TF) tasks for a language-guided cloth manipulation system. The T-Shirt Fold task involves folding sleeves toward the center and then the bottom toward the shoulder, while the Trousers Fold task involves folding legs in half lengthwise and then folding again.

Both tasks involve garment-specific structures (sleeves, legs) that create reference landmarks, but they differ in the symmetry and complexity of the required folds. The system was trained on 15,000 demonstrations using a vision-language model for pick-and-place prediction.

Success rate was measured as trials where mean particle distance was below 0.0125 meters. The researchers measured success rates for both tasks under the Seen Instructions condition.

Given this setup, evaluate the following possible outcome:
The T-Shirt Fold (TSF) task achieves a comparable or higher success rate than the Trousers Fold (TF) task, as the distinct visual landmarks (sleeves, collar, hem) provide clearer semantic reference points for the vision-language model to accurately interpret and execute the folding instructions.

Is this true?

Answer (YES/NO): YES